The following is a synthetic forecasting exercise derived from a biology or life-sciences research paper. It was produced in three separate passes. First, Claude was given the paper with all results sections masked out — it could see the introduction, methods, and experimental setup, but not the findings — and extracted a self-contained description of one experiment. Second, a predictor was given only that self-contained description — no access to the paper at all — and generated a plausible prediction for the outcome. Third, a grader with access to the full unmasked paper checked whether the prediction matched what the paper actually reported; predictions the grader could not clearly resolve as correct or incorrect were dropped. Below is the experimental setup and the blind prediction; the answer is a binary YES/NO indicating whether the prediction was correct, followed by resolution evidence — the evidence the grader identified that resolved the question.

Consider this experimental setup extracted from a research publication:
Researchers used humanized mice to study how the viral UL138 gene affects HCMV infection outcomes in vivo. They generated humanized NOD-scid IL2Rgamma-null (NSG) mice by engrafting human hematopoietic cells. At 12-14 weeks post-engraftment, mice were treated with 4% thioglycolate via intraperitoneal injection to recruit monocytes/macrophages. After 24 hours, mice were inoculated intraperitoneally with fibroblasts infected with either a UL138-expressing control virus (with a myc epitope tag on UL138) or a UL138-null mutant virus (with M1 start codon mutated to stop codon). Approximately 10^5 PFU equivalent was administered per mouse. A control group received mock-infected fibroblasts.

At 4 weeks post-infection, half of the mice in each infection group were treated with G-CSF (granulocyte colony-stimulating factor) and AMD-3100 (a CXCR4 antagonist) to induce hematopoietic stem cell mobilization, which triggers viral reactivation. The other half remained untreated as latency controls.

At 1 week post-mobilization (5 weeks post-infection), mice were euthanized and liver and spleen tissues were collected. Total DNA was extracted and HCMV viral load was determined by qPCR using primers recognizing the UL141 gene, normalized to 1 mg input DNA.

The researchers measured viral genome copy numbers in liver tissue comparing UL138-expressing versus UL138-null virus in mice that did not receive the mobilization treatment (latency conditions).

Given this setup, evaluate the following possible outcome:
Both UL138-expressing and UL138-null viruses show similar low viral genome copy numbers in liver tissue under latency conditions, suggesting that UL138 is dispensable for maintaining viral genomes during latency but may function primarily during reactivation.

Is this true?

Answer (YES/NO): NO